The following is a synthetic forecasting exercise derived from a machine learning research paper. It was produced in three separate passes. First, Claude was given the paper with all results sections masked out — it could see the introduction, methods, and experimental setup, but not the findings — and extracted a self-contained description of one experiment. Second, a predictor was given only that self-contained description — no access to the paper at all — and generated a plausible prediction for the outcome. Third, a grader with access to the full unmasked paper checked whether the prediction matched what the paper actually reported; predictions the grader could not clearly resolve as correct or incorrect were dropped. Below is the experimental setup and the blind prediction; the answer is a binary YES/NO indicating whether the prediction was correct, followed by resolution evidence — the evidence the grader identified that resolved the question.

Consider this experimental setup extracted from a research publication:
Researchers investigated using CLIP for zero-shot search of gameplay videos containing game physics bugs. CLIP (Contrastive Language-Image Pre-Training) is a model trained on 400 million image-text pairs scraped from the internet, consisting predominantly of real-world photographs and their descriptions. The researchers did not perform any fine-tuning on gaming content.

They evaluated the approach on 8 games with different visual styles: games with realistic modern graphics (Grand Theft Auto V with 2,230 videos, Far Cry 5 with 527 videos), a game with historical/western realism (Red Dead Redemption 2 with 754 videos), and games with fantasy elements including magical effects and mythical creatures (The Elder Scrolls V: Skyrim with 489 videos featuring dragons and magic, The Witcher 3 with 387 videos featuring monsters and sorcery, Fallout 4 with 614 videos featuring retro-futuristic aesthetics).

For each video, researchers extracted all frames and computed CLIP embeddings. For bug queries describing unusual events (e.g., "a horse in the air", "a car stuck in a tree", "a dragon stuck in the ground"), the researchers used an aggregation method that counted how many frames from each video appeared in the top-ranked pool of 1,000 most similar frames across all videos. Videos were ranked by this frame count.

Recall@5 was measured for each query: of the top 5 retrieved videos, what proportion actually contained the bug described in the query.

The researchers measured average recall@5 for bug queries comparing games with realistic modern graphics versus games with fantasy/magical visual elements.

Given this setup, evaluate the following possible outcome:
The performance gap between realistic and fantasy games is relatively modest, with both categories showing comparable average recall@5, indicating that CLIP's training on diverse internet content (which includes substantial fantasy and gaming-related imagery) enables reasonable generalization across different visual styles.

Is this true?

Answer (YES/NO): NO